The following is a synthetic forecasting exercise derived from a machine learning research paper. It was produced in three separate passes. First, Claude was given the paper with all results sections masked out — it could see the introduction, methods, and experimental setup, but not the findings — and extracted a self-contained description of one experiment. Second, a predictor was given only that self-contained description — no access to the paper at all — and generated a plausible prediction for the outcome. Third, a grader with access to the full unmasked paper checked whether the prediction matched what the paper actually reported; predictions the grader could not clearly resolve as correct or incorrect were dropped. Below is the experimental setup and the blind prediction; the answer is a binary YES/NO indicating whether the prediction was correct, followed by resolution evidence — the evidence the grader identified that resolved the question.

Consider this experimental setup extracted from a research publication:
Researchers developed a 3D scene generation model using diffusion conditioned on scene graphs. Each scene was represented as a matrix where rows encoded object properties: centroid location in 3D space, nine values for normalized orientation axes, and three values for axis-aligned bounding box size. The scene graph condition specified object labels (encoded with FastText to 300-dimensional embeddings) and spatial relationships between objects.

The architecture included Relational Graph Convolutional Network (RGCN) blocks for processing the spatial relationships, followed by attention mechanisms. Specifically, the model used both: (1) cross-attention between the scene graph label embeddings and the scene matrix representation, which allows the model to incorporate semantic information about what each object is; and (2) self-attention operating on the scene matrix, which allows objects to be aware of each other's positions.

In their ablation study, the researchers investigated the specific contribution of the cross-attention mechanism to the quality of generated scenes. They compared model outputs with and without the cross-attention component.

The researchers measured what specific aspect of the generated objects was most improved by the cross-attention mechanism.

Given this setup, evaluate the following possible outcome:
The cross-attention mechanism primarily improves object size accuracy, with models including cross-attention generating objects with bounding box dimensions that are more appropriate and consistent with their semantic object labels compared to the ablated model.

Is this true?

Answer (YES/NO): YES